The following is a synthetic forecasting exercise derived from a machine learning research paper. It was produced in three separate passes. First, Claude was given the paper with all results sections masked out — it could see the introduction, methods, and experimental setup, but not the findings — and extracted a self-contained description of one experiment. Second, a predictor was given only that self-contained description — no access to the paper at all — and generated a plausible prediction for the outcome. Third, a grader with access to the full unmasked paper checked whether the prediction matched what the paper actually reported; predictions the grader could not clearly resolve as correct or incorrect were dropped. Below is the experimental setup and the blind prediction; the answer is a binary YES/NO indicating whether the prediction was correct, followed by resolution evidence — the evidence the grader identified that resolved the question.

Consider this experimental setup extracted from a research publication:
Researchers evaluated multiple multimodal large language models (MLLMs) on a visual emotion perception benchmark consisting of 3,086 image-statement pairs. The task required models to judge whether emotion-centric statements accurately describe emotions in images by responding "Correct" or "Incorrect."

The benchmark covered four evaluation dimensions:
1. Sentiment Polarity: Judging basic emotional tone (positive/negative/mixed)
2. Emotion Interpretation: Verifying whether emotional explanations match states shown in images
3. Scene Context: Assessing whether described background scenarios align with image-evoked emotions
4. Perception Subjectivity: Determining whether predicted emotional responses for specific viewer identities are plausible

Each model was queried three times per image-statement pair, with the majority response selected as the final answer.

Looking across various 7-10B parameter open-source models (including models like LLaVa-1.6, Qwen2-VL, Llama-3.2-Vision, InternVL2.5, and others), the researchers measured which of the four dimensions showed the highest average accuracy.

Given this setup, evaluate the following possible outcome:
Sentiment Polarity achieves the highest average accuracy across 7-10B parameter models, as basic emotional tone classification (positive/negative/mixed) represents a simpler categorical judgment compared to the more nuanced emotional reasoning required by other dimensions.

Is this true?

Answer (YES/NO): NO